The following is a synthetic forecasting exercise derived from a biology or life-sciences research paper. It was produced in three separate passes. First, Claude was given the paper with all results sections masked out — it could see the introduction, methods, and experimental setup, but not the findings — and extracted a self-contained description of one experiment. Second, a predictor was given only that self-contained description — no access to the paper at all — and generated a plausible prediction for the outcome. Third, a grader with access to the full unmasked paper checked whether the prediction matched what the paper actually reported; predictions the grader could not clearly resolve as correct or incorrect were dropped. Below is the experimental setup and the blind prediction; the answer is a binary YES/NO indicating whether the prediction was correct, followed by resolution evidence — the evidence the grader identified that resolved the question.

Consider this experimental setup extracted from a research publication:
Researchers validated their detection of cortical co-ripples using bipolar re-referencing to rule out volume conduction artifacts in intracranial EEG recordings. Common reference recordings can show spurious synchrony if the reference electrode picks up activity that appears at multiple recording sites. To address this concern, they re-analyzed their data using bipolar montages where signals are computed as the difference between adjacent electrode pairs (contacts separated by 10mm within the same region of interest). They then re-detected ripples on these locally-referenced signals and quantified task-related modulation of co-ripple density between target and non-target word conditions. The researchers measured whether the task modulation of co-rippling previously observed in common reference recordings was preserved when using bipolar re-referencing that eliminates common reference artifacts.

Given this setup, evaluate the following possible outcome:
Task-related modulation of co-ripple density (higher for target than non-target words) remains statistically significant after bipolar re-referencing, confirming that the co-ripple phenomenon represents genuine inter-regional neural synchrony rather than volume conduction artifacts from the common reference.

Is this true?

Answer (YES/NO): YES